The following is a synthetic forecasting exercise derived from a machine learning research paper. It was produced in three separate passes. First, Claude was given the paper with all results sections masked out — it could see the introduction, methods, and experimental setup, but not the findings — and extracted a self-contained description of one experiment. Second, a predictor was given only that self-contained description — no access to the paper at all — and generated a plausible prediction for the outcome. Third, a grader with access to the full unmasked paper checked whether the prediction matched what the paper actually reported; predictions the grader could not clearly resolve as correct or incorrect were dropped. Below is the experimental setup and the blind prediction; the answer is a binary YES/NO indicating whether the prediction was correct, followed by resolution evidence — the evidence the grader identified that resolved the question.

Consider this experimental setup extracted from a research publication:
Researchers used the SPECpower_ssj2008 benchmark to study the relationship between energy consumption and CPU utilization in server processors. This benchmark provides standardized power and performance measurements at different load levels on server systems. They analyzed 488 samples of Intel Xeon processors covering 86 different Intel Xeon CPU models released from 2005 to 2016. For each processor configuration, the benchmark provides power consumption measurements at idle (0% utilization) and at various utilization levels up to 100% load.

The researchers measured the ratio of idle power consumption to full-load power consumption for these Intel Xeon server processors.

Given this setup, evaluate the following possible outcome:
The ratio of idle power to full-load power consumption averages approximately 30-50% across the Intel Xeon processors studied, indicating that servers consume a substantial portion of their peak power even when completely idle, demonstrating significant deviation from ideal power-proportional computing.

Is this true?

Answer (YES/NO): YES